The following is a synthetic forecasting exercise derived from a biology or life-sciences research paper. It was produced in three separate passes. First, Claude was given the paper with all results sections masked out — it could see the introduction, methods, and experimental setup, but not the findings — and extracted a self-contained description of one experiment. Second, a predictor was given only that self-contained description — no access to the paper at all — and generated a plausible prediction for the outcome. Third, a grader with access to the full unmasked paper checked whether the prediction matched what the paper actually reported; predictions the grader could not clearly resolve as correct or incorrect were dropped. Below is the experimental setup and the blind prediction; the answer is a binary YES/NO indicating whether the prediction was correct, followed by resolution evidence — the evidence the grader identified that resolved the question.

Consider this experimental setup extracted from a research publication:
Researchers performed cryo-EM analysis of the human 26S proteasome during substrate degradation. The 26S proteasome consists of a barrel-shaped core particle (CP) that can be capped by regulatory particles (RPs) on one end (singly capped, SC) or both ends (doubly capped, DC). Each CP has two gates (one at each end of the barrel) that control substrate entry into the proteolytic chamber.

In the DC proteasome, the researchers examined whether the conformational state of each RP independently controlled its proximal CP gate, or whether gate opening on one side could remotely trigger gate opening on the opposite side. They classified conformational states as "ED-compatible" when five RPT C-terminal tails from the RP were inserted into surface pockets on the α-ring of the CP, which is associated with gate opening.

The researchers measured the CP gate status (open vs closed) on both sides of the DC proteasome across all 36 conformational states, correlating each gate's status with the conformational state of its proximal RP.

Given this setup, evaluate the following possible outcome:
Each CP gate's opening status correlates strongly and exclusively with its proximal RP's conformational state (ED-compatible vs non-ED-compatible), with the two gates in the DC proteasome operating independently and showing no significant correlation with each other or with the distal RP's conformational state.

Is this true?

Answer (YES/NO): YES